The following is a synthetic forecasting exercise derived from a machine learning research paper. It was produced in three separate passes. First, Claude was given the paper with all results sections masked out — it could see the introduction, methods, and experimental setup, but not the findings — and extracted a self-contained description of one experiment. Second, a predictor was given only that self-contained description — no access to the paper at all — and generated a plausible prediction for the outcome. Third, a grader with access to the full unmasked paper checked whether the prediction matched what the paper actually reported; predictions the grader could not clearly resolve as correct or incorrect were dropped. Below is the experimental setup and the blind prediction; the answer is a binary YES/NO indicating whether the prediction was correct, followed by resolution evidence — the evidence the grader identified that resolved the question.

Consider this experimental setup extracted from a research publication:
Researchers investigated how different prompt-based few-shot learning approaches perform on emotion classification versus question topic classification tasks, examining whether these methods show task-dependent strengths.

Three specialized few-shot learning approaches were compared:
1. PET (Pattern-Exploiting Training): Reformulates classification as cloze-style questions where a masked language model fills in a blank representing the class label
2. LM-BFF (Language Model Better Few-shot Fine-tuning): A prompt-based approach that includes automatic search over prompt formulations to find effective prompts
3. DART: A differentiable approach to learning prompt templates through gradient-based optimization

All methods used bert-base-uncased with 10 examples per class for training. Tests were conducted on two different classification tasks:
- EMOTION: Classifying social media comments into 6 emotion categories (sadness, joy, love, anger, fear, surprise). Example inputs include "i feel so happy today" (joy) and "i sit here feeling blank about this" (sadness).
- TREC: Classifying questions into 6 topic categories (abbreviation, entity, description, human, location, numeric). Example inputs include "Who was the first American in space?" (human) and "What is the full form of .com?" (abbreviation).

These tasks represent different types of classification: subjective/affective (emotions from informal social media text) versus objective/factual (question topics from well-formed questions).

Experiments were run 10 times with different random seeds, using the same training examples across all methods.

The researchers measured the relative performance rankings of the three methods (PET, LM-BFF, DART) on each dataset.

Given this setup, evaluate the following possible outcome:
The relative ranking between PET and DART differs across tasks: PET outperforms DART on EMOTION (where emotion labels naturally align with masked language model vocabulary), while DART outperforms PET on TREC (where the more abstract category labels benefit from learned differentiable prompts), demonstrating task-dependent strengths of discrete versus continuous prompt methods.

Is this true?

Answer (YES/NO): YES